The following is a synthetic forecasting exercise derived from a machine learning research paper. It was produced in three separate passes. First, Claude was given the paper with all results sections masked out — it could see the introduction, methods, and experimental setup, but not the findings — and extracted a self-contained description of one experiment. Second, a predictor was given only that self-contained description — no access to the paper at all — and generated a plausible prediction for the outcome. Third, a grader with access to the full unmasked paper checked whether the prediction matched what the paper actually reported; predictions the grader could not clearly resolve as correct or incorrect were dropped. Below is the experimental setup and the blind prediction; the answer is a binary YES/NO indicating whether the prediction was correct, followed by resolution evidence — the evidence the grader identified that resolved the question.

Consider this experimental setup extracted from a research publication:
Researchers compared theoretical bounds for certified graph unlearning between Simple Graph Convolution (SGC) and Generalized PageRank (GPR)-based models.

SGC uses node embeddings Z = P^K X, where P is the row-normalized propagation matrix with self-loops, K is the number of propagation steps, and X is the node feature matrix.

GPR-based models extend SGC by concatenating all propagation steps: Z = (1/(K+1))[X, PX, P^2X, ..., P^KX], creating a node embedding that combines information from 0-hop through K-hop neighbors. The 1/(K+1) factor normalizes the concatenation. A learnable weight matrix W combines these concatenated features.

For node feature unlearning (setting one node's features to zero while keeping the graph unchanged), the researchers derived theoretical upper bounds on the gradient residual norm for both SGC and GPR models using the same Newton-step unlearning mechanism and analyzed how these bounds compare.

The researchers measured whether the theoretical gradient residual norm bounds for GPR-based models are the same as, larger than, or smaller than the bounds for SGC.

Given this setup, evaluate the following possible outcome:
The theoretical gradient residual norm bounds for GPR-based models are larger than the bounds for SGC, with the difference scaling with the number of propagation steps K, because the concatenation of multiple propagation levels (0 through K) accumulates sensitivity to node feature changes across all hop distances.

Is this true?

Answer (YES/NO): NO